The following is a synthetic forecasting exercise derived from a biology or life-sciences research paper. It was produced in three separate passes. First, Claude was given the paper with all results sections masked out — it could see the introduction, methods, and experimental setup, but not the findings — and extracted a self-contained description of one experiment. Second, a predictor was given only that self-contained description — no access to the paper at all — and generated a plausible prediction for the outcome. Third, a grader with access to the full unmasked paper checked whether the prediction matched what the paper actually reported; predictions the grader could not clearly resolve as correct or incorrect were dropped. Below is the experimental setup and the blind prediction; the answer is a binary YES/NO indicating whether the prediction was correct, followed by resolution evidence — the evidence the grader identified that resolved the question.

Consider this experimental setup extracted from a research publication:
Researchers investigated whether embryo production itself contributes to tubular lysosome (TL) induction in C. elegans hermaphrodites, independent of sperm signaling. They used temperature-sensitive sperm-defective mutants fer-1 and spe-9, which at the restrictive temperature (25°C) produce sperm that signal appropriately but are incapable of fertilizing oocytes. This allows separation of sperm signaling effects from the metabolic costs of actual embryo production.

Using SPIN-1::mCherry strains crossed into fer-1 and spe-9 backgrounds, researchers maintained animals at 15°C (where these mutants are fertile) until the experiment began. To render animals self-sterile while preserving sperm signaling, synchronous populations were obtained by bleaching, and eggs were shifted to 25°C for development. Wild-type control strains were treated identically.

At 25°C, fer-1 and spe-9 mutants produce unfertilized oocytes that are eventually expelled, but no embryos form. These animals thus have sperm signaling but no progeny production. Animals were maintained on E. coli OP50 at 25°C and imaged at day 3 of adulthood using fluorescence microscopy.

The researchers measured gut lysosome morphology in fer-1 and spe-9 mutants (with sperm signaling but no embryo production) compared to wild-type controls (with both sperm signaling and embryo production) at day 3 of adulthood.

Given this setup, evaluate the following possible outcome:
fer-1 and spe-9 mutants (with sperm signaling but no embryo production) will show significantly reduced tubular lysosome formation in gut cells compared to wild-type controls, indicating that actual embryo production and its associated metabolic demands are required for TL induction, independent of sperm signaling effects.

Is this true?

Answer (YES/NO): NO